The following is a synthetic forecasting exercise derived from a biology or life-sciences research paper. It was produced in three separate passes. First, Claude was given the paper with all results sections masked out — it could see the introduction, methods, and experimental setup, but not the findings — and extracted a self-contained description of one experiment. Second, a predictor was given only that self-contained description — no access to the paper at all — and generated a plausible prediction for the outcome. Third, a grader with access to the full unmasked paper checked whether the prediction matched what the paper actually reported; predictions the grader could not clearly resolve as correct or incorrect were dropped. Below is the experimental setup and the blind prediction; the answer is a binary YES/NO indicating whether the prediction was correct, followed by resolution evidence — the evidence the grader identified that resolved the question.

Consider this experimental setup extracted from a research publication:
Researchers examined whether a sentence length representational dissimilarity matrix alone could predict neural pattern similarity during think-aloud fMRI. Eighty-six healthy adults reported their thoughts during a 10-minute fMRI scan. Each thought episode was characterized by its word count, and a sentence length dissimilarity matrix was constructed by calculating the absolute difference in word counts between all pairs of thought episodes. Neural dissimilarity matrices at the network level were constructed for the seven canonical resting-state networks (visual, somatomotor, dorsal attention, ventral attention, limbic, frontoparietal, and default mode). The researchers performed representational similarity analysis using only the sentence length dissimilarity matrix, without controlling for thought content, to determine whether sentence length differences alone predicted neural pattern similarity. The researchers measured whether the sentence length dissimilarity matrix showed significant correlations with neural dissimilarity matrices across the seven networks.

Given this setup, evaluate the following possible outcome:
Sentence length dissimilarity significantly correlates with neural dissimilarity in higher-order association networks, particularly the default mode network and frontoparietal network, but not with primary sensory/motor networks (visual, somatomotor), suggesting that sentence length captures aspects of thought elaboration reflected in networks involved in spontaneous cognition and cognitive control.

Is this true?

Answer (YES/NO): NO